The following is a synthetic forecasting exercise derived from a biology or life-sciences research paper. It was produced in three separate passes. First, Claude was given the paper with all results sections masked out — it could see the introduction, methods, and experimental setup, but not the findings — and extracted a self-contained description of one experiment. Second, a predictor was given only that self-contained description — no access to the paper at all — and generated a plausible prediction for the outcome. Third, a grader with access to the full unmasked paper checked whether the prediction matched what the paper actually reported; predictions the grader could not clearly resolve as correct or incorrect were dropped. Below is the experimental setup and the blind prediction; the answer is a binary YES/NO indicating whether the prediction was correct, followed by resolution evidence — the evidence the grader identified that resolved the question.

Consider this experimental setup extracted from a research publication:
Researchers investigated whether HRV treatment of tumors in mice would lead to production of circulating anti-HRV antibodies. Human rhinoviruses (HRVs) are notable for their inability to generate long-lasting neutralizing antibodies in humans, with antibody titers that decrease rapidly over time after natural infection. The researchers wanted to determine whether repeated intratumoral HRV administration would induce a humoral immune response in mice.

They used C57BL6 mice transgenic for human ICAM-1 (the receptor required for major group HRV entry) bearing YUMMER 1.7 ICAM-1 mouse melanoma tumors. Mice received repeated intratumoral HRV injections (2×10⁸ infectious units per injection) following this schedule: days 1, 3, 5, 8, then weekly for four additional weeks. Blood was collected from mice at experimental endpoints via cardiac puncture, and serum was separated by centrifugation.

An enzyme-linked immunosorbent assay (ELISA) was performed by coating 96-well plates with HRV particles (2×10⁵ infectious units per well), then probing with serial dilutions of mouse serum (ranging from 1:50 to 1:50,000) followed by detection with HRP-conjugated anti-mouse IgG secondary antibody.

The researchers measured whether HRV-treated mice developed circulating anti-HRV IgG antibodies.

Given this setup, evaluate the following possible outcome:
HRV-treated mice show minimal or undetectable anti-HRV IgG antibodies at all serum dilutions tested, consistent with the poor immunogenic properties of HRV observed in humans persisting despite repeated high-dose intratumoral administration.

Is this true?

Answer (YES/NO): NO